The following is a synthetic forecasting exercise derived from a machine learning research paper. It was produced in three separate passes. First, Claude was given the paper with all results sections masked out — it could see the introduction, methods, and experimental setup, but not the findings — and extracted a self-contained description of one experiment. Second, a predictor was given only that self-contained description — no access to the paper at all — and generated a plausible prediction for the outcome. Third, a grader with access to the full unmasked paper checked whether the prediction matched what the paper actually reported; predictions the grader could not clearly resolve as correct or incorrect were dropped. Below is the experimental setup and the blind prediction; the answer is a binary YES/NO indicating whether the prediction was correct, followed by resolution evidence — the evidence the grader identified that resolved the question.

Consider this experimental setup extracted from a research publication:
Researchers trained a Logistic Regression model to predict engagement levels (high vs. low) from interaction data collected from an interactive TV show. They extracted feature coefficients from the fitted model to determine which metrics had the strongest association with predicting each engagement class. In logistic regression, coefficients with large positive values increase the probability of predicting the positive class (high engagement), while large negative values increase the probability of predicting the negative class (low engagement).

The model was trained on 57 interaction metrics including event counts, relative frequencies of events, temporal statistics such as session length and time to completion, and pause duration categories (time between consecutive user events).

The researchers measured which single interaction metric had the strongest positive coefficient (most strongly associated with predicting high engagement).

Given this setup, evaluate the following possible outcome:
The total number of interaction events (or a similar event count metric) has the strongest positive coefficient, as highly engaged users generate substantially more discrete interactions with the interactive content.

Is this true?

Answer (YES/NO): NO